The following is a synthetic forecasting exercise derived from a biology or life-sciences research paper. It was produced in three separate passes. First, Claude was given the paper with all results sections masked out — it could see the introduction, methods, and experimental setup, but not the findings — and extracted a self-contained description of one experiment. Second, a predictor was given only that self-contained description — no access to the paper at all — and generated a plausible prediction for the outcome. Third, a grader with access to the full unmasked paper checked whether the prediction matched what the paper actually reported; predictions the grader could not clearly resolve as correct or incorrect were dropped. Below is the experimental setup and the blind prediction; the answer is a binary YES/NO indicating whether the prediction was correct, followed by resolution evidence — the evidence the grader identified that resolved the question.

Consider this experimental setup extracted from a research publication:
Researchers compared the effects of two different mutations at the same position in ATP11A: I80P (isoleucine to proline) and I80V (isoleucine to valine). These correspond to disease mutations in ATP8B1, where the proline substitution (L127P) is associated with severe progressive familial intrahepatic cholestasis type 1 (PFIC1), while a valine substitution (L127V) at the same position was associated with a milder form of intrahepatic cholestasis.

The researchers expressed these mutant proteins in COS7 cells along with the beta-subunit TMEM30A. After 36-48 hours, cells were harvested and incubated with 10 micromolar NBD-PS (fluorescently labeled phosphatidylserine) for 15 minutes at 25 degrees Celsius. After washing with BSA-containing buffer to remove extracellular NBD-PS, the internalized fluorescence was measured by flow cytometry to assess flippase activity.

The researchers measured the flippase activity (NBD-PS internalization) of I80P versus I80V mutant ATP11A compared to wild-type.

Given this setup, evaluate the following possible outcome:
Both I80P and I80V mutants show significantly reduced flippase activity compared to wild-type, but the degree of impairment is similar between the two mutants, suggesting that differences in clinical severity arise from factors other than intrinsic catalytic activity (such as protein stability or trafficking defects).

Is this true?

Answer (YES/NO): NO